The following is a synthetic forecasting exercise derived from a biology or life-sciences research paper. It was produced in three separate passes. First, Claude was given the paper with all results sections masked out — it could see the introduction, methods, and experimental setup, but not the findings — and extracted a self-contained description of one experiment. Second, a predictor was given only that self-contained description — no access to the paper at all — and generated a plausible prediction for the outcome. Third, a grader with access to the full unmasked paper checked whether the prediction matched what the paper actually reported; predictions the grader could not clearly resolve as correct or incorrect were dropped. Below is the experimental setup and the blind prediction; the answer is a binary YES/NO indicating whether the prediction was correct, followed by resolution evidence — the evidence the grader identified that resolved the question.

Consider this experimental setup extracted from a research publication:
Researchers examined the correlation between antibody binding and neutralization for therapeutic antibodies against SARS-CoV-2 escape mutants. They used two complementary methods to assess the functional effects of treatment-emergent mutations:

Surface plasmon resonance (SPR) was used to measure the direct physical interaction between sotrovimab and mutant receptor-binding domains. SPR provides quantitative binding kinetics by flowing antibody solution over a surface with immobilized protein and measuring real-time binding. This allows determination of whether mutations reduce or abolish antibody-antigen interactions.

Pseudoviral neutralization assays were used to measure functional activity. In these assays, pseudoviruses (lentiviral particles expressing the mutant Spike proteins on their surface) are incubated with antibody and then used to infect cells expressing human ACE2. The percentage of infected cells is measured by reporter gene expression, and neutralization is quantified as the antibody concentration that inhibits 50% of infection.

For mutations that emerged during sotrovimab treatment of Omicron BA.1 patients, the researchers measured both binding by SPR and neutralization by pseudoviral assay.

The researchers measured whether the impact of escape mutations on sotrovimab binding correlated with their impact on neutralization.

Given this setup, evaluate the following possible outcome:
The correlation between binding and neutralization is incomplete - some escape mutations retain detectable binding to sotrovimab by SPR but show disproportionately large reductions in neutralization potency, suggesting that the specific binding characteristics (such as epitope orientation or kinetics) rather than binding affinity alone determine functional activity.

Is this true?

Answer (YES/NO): NO